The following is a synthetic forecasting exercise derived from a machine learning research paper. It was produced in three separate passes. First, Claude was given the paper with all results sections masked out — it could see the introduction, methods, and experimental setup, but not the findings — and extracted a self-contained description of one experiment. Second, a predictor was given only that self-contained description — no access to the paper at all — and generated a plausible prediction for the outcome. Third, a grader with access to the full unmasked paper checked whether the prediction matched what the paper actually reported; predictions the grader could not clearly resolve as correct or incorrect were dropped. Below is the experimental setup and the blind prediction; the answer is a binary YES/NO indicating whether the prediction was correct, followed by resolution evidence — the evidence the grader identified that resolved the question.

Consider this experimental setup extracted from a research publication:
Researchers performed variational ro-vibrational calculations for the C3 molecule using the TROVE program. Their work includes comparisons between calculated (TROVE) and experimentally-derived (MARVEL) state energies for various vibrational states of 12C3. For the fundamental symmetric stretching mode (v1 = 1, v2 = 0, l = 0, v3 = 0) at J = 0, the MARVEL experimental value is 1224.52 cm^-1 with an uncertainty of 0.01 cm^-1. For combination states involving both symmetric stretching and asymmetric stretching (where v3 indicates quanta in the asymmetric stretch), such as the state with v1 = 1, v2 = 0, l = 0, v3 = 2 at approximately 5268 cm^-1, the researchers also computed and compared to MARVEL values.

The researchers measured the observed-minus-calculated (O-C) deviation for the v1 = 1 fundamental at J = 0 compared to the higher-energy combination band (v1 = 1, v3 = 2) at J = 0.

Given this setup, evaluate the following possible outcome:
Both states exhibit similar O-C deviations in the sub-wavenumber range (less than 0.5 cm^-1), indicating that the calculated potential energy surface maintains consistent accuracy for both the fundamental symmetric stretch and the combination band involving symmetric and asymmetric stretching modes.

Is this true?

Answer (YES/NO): NO